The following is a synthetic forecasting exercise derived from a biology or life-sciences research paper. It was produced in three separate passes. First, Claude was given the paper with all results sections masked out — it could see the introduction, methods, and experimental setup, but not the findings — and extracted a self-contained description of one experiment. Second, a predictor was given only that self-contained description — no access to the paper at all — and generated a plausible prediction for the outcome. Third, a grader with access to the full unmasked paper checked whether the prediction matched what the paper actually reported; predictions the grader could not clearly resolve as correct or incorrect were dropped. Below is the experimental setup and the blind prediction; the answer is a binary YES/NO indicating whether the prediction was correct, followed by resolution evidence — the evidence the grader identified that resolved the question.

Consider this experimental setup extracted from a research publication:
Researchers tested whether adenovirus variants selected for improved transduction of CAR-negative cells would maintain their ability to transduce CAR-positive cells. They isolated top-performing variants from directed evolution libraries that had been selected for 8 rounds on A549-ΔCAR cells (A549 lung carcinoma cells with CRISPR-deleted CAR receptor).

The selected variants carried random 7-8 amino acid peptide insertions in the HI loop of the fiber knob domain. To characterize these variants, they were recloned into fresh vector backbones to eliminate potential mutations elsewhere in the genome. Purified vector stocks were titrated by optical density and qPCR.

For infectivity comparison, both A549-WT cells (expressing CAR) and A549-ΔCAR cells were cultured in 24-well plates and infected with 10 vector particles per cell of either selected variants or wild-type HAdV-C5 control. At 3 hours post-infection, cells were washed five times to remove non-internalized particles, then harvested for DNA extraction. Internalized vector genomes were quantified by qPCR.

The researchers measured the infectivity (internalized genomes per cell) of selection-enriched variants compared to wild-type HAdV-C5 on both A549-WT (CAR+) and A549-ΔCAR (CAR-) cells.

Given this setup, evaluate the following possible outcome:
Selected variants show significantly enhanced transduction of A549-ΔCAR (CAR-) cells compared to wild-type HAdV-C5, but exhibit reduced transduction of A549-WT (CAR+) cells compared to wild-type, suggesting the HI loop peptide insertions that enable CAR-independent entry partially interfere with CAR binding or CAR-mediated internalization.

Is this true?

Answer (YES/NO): NO